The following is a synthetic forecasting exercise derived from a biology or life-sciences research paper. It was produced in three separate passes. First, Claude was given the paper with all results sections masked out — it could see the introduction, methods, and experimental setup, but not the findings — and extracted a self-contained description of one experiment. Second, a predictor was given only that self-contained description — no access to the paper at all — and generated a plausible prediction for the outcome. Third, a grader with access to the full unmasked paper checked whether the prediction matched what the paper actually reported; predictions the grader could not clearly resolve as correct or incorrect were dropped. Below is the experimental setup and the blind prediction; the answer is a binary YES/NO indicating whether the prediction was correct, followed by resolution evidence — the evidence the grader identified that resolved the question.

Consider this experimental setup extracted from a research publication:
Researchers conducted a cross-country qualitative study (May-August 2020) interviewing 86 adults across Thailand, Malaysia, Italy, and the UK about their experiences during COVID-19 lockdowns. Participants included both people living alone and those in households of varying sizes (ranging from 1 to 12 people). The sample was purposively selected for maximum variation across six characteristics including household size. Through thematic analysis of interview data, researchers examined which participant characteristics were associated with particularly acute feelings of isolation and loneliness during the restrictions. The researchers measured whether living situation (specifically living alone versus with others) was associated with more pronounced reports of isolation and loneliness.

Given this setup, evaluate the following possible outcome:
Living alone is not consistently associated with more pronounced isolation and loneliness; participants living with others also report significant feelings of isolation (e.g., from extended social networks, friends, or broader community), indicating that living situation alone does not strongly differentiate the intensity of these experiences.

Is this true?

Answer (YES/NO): NO